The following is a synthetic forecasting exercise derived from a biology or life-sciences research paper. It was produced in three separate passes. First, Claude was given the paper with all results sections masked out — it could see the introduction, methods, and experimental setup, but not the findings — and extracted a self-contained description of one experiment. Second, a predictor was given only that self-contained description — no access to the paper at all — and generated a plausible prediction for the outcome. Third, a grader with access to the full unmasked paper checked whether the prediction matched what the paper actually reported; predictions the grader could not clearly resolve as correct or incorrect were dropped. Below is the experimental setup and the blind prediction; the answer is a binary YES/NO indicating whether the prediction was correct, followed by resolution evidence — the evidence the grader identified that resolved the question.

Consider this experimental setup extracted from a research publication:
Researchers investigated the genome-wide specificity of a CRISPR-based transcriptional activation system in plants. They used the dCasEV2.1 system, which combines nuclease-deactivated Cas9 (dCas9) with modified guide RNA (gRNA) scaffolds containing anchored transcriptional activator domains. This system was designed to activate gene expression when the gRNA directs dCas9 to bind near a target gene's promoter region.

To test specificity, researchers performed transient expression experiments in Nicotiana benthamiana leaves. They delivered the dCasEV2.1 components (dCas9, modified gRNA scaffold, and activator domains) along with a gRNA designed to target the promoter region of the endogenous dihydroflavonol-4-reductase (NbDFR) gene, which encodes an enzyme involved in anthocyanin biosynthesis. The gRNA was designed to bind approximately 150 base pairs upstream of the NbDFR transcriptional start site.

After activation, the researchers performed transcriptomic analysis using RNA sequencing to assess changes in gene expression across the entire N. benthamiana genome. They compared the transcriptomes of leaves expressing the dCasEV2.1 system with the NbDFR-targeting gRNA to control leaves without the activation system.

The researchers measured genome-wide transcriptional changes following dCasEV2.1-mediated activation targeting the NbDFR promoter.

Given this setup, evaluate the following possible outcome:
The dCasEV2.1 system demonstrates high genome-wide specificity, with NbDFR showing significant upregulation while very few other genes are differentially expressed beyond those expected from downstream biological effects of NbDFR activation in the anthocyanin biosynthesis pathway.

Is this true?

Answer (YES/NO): YES